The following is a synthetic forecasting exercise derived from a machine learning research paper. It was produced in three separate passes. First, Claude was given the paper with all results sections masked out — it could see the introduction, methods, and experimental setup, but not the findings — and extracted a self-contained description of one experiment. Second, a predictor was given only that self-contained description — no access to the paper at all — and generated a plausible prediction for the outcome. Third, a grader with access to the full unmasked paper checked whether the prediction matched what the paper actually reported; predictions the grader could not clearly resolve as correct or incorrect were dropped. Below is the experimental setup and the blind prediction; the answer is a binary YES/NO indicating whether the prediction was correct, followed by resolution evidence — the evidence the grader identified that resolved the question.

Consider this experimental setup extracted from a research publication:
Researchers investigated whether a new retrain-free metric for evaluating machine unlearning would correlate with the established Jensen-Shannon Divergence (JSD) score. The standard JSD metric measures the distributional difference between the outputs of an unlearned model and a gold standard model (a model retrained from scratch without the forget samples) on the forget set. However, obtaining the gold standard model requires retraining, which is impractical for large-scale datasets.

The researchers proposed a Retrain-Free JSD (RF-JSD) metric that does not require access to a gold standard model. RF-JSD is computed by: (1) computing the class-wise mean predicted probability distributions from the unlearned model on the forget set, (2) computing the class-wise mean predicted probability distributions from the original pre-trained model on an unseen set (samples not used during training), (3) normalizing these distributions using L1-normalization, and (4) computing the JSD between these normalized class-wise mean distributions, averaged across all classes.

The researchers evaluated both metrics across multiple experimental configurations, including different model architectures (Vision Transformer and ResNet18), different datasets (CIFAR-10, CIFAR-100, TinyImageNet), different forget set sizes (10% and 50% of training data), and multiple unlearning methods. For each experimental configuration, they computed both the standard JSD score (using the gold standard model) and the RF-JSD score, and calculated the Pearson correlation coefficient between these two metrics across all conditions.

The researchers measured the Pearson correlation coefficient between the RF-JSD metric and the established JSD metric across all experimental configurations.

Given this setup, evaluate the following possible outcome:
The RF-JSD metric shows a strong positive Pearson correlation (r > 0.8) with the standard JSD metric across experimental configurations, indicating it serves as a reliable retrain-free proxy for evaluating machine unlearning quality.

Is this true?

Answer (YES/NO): YES